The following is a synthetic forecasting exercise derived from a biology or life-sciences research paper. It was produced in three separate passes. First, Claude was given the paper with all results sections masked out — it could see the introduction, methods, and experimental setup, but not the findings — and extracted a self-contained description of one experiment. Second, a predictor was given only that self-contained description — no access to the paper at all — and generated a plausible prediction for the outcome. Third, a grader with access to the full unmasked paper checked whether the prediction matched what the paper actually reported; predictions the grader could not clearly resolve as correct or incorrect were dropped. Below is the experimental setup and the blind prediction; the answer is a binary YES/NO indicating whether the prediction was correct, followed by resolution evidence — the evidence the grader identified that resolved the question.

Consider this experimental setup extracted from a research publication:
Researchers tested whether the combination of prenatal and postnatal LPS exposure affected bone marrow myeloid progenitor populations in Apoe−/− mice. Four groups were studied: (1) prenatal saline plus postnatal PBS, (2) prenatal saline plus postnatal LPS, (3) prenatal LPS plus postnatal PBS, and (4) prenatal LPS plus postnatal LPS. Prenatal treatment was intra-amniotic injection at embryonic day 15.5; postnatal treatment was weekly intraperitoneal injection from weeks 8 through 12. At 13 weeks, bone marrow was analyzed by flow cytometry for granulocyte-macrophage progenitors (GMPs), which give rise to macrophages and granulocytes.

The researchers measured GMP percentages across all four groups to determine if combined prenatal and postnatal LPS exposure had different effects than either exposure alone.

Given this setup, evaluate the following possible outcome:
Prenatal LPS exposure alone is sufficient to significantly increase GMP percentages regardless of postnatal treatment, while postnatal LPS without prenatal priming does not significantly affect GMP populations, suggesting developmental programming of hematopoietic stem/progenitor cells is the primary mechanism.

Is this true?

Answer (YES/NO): NO